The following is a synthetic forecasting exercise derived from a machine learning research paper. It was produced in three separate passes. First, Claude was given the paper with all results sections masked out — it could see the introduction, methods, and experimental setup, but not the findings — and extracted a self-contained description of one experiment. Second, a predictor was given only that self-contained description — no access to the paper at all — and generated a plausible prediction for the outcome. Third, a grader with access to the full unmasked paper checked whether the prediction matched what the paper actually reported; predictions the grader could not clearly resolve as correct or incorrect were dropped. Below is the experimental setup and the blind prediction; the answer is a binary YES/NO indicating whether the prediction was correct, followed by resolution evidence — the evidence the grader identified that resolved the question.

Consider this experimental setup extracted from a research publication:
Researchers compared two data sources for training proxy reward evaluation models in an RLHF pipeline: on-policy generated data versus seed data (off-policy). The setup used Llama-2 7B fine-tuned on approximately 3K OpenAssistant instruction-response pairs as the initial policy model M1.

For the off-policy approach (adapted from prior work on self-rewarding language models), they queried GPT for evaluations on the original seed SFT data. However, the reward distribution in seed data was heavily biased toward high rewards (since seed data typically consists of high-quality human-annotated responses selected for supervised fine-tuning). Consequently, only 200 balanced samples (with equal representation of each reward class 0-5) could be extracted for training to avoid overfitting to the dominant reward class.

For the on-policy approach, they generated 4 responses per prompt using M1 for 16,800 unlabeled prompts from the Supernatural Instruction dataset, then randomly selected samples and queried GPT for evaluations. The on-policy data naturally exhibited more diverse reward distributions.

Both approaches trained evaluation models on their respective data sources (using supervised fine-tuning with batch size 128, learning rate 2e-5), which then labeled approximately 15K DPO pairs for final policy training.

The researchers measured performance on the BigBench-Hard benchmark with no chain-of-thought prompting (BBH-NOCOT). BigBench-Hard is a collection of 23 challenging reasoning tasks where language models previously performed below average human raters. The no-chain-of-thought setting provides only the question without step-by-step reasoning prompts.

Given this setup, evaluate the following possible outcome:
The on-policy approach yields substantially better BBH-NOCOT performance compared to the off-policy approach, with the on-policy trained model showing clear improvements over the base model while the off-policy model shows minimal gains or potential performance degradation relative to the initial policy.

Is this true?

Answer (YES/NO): YES